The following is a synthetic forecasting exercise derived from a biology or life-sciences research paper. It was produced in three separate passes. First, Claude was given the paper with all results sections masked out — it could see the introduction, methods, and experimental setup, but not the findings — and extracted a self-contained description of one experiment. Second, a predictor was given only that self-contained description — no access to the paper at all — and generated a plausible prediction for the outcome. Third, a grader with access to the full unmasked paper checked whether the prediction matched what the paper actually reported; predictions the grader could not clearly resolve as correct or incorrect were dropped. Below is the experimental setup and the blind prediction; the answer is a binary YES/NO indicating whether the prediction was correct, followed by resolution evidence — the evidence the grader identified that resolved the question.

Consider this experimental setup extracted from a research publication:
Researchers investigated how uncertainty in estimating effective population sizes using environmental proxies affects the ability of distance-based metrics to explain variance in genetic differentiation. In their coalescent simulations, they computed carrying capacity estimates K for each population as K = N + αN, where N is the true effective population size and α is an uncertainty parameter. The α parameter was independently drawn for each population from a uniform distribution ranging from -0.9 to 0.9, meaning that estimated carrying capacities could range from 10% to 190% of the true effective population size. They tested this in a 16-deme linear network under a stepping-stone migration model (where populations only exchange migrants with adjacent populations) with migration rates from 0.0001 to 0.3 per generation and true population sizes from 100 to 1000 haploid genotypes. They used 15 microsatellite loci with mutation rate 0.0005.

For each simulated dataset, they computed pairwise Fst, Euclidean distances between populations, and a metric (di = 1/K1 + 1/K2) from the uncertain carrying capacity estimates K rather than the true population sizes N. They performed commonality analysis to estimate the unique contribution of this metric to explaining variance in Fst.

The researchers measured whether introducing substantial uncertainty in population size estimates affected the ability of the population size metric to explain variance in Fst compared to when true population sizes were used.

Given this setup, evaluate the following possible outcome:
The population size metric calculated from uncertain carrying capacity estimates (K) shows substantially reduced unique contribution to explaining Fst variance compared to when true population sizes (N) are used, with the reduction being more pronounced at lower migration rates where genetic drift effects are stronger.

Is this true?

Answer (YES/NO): NO